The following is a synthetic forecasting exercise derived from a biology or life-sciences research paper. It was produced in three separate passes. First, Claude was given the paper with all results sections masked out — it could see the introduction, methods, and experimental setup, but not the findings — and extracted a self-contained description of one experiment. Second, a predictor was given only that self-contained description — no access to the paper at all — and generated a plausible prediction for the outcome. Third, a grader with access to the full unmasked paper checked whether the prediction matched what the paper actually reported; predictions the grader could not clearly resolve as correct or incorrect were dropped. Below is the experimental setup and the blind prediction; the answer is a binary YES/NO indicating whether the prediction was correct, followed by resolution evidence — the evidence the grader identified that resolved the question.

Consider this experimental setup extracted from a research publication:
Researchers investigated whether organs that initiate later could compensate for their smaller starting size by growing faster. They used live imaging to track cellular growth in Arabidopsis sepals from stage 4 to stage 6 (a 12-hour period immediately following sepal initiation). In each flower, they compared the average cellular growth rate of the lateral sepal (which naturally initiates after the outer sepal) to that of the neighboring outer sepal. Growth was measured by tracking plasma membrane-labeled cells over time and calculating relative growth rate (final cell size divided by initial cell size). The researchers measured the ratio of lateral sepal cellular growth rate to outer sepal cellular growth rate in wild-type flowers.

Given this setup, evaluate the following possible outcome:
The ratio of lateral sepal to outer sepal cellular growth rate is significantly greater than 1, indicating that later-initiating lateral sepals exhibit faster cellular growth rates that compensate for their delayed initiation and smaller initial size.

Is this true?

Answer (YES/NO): YES